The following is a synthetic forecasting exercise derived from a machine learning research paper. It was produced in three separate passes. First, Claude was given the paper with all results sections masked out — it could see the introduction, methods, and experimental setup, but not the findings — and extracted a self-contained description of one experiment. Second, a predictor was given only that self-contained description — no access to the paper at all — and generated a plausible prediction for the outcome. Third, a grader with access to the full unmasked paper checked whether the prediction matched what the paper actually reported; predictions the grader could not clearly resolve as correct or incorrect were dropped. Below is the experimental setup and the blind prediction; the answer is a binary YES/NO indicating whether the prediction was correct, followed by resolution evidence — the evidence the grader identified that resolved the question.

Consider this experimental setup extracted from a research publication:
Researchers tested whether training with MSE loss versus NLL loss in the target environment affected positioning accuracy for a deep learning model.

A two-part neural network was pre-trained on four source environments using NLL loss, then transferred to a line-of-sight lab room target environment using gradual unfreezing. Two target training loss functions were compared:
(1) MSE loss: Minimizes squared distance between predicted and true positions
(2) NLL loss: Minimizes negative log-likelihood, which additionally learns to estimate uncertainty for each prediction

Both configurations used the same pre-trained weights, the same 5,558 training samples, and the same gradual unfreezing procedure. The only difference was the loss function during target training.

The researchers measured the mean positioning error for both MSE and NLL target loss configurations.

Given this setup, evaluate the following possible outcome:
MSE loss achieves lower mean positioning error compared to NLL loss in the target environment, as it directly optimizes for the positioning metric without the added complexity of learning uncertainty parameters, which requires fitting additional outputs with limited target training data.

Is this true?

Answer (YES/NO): YES